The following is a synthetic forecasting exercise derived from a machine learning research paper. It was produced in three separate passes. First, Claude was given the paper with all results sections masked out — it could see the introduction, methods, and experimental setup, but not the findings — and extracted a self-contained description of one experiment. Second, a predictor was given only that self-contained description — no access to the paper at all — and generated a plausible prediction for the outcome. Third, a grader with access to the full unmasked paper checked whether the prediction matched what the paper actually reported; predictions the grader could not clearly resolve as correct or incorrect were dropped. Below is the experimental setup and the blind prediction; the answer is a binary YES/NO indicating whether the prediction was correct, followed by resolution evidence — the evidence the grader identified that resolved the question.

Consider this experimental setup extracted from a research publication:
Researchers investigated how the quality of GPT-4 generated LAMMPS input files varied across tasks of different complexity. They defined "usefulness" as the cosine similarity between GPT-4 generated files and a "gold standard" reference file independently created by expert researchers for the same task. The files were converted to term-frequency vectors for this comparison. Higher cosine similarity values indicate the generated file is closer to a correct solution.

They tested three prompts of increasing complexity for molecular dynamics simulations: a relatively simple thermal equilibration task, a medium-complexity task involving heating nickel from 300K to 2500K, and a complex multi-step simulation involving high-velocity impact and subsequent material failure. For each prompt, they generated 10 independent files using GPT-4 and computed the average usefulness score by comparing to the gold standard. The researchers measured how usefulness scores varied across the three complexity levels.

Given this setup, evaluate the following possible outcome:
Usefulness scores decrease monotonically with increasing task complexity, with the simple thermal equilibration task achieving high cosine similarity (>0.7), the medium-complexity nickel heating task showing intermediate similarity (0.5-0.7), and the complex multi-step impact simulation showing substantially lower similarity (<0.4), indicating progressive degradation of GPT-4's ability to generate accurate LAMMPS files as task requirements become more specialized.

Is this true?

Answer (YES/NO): NO